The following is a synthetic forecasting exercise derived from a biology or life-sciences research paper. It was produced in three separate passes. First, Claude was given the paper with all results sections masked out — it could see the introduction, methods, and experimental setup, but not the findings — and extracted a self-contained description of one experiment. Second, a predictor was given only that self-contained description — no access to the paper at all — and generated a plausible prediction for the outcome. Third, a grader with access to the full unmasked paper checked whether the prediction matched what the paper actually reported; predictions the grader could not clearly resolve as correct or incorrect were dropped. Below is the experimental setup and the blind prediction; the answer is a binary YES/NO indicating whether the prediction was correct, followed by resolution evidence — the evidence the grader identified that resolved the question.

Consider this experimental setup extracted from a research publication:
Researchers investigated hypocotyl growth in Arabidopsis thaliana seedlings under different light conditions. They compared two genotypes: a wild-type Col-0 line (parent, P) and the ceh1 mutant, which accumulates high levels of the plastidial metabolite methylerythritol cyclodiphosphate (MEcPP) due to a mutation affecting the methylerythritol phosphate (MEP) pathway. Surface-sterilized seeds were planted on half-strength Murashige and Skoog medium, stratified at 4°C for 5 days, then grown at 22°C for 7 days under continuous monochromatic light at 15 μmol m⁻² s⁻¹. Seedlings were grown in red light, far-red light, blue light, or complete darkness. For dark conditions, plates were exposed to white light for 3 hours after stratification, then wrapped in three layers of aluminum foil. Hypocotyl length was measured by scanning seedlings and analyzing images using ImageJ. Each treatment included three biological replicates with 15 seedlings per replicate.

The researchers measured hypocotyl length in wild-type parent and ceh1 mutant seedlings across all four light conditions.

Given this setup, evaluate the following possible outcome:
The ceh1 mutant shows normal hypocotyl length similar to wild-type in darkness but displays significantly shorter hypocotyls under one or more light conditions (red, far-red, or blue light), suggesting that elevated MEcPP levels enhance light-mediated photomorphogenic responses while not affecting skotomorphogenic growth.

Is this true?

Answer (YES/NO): YES